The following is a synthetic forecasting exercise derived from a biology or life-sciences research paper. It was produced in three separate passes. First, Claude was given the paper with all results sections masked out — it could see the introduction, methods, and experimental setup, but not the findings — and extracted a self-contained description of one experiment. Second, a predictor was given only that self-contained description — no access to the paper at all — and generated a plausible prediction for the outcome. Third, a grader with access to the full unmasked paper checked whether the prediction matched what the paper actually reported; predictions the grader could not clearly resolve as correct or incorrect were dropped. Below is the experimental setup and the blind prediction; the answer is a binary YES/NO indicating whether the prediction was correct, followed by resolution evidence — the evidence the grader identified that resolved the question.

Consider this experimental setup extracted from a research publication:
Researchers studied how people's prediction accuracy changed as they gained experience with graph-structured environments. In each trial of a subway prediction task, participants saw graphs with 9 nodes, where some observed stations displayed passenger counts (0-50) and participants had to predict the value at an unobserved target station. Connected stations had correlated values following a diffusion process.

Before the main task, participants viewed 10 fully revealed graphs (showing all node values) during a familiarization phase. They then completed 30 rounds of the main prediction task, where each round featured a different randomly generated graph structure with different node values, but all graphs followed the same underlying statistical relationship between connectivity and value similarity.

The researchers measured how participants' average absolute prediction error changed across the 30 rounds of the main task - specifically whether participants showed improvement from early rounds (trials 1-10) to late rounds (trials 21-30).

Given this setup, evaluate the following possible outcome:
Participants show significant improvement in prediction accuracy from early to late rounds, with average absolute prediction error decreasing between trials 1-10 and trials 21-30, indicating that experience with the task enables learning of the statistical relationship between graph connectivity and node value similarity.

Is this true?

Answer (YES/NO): NO